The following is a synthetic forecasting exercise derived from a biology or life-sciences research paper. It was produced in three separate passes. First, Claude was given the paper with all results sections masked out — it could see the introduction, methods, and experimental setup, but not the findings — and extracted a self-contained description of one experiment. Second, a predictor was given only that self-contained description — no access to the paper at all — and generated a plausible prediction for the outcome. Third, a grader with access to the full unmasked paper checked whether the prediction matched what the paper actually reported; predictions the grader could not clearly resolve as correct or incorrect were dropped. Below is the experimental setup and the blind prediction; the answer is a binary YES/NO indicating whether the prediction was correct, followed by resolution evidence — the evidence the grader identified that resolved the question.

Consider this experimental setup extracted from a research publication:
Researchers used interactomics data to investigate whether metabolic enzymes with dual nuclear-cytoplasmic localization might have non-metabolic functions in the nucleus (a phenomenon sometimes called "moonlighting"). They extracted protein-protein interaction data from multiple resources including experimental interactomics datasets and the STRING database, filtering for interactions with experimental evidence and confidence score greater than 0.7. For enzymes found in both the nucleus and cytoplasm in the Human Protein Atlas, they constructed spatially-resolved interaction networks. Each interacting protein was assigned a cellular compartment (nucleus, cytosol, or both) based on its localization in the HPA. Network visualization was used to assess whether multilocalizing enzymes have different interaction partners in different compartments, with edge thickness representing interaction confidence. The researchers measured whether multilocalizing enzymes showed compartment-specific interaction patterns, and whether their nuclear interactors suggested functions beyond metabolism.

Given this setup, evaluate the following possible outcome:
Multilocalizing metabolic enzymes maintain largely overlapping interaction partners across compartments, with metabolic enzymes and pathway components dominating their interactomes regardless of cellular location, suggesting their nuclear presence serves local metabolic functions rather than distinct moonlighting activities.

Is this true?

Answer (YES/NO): NO